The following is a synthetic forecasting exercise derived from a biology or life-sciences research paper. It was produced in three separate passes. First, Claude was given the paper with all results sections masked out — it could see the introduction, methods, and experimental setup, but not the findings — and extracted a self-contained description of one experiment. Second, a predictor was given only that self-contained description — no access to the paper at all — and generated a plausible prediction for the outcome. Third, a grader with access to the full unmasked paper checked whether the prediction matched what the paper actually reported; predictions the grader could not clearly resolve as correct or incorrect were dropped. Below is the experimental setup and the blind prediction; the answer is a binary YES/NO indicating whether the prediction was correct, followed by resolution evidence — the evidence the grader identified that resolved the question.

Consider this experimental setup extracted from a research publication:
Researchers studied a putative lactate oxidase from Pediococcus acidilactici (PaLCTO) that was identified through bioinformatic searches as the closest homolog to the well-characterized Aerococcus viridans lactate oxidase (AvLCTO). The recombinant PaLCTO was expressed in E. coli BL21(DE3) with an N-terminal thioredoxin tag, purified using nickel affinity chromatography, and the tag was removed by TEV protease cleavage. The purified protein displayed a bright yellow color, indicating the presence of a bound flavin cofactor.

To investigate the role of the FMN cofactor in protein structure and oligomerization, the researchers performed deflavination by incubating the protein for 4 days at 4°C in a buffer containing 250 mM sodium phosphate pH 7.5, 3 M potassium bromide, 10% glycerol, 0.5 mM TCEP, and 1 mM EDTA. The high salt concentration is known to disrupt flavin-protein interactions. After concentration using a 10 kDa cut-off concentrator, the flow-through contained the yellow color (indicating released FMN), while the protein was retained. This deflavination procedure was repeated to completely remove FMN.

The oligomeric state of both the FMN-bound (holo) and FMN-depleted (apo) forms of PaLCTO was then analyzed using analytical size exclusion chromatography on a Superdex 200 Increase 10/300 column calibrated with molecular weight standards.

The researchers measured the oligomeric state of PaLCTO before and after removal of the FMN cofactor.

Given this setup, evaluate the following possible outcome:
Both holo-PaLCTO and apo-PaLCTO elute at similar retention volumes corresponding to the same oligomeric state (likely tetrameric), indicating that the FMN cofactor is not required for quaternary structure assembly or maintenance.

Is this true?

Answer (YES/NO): NO